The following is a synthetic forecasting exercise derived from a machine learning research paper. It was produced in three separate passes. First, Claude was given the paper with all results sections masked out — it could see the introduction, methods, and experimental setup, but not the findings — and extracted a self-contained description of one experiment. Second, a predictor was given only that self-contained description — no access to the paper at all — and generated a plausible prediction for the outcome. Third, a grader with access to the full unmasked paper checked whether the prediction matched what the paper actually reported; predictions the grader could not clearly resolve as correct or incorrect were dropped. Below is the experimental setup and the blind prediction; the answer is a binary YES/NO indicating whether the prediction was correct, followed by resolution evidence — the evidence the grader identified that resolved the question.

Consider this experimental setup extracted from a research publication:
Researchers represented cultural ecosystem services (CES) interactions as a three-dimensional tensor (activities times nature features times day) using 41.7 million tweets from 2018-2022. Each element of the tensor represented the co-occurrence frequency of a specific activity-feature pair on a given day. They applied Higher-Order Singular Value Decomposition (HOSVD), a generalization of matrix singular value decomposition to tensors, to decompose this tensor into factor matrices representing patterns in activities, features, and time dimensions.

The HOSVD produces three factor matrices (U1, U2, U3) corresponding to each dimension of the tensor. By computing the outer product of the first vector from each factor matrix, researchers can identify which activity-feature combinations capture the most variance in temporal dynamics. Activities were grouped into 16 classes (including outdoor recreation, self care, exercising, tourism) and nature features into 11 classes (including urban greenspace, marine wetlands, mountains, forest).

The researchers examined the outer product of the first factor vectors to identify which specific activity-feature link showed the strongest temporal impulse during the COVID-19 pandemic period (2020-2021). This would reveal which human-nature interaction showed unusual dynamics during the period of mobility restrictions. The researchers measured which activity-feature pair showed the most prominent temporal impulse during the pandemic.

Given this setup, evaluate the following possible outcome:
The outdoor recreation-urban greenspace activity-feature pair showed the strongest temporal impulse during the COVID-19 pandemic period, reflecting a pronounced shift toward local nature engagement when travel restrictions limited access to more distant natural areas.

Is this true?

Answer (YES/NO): NO